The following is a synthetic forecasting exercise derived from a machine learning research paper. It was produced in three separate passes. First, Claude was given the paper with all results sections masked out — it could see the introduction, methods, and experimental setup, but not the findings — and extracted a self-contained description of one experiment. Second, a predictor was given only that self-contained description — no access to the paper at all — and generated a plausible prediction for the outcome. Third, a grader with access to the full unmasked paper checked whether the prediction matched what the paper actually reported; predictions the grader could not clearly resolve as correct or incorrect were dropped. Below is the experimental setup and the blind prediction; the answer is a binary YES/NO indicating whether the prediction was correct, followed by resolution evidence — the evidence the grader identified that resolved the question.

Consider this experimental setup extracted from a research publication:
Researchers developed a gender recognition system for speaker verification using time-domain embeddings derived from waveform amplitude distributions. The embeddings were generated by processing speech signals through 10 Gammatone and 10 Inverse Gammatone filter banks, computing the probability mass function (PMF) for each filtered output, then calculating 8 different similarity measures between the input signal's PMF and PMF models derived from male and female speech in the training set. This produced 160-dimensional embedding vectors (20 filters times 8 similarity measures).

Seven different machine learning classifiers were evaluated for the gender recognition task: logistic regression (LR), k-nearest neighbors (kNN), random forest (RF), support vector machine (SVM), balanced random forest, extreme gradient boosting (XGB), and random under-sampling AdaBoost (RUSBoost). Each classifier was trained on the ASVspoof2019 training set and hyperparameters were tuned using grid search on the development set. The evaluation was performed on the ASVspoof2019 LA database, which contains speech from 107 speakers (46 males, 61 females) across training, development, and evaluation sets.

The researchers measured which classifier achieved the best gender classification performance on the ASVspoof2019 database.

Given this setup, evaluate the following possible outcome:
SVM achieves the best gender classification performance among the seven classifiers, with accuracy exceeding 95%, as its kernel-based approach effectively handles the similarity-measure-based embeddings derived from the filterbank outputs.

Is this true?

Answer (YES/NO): NO